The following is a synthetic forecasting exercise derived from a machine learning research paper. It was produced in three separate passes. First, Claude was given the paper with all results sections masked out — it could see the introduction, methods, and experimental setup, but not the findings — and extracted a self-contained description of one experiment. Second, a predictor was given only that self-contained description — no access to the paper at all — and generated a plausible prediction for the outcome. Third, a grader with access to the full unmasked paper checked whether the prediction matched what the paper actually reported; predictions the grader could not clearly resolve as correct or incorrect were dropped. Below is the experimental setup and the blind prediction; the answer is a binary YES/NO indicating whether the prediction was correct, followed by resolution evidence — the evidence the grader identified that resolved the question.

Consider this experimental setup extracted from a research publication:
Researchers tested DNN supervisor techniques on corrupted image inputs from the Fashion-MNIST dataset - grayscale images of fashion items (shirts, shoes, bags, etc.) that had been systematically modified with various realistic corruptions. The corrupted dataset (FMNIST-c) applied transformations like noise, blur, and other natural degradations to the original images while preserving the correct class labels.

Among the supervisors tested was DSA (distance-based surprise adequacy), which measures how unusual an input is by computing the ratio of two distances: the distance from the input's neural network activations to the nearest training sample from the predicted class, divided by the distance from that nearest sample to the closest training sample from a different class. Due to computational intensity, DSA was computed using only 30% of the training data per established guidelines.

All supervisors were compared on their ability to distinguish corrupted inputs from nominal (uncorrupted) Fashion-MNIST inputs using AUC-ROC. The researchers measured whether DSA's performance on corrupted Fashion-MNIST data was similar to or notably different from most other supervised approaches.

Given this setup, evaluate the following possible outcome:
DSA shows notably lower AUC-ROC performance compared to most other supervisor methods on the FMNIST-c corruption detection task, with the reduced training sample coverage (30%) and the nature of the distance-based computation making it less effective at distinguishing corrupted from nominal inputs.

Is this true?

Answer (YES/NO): NO